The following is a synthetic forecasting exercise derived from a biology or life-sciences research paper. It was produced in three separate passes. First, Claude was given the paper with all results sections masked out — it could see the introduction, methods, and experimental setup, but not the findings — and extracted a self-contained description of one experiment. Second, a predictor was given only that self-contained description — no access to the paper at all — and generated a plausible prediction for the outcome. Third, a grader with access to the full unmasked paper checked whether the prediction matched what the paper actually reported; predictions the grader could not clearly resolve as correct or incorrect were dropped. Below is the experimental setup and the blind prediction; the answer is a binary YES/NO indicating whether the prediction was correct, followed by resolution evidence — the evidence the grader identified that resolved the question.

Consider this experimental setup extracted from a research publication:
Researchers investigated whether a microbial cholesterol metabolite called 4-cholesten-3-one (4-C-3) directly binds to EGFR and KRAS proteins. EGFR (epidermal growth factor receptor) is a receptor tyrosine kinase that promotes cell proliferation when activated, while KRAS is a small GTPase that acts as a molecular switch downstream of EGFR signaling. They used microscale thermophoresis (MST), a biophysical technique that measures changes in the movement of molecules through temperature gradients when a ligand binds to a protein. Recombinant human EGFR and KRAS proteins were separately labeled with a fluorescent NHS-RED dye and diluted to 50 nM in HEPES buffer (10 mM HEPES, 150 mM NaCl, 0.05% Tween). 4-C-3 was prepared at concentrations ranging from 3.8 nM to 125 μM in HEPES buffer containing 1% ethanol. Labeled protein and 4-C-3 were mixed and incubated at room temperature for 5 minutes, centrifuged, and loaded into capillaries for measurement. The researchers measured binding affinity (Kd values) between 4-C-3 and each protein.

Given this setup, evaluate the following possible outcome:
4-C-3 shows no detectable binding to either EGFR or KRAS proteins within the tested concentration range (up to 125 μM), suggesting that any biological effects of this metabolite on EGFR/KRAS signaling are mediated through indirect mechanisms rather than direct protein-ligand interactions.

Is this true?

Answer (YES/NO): NO